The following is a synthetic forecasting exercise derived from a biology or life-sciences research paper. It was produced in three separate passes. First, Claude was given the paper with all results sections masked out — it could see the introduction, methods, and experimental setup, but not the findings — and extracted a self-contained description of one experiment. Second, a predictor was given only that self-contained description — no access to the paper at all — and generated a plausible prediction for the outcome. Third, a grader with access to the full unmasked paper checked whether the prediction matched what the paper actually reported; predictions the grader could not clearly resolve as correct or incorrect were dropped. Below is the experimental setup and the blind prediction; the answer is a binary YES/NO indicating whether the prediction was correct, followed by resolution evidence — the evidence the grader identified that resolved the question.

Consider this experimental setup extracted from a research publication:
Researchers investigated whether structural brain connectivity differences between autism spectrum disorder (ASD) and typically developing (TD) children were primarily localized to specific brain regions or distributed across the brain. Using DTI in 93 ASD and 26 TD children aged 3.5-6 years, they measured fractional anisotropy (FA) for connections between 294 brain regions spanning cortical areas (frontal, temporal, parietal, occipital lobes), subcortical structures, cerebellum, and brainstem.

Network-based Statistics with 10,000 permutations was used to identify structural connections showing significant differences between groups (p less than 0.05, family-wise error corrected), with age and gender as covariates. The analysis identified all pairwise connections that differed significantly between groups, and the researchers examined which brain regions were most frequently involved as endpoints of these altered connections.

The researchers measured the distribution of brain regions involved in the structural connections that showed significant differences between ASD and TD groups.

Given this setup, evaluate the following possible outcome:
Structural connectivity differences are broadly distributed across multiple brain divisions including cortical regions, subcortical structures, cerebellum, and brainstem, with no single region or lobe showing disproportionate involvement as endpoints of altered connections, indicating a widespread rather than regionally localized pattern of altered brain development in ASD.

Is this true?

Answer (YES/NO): NO